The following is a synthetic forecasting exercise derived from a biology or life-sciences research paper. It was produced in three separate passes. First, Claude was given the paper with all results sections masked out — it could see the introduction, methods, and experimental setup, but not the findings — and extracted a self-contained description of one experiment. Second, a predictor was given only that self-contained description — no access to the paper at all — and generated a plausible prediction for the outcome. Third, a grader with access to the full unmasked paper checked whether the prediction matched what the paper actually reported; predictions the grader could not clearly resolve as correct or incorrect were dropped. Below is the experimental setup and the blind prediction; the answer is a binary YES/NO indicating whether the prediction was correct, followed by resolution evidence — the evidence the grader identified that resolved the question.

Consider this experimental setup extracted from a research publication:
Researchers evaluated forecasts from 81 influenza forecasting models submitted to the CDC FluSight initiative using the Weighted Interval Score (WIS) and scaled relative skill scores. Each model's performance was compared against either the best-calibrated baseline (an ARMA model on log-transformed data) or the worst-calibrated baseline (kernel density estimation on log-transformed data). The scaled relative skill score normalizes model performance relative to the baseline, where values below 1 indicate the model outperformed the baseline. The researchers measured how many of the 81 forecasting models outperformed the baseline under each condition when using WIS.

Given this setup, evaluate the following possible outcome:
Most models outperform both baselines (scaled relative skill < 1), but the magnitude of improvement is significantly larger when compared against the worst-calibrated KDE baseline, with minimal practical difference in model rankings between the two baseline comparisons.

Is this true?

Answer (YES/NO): NO